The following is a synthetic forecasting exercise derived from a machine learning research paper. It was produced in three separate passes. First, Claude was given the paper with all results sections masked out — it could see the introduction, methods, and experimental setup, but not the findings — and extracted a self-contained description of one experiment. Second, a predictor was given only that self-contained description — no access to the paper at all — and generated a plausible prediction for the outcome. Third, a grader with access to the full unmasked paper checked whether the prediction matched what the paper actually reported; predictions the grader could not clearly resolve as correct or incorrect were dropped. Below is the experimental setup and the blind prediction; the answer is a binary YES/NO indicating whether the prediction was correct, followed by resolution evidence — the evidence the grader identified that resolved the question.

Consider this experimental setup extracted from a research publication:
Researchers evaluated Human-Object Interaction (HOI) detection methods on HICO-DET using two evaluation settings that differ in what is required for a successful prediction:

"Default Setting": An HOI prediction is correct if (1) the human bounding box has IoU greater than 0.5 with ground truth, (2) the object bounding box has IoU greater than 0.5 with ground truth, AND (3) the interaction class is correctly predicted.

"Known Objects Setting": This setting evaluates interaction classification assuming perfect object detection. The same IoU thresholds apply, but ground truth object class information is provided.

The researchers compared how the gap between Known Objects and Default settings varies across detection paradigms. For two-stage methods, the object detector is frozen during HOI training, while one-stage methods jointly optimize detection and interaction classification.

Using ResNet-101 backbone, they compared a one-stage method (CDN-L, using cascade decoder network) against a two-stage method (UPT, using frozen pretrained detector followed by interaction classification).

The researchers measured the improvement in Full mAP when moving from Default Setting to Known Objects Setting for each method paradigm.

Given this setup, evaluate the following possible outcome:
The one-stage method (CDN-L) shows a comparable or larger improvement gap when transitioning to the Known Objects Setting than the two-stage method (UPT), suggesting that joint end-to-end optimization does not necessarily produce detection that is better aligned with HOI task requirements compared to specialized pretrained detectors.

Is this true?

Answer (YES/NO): NO